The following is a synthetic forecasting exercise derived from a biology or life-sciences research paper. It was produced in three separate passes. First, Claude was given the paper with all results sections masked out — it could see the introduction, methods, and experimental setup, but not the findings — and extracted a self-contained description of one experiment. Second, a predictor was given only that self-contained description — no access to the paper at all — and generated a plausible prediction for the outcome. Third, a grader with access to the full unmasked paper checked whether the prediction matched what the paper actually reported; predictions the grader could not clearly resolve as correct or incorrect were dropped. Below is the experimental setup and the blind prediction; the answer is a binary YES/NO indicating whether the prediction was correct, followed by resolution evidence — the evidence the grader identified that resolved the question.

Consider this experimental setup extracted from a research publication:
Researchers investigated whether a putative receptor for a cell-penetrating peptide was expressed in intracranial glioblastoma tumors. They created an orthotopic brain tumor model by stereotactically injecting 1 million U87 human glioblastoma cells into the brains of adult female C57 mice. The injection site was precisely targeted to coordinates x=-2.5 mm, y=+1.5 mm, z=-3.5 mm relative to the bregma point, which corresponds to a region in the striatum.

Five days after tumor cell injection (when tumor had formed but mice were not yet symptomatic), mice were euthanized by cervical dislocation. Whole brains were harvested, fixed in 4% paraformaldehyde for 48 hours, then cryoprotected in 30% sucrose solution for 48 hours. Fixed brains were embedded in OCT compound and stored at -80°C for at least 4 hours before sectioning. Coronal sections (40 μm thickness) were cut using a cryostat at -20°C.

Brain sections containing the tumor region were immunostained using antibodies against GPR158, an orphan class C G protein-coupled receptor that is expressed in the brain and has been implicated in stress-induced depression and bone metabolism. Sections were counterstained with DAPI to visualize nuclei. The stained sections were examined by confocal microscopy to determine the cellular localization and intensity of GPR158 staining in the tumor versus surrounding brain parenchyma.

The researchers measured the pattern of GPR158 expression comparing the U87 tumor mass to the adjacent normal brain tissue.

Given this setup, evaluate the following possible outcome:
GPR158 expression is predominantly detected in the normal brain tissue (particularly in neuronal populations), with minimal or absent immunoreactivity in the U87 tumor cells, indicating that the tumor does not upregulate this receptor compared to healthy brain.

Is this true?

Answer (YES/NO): NO